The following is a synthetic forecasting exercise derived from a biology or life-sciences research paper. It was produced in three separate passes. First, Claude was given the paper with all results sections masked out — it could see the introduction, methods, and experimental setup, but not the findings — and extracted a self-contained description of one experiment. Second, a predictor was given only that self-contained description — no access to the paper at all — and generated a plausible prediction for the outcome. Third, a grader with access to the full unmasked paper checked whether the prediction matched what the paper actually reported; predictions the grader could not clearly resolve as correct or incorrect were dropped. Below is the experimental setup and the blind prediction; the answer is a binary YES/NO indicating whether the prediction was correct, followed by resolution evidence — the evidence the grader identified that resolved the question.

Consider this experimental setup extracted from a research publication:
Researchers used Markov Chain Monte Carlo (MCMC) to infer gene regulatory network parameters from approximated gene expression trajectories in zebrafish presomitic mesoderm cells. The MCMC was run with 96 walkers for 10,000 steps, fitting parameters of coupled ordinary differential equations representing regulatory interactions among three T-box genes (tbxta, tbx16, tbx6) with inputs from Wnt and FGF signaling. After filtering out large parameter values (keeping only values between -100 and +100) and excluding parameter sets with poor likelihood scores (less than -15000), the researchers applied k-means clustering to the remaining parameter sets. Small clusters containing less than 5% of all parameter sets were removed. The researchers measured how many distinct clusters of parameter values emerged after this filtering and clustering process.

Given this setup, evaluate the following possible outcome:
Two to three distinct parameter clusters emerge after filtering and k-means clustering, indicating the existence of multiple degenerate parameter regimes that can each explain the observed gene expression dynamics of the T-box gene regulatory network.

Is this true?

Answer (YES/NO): NO